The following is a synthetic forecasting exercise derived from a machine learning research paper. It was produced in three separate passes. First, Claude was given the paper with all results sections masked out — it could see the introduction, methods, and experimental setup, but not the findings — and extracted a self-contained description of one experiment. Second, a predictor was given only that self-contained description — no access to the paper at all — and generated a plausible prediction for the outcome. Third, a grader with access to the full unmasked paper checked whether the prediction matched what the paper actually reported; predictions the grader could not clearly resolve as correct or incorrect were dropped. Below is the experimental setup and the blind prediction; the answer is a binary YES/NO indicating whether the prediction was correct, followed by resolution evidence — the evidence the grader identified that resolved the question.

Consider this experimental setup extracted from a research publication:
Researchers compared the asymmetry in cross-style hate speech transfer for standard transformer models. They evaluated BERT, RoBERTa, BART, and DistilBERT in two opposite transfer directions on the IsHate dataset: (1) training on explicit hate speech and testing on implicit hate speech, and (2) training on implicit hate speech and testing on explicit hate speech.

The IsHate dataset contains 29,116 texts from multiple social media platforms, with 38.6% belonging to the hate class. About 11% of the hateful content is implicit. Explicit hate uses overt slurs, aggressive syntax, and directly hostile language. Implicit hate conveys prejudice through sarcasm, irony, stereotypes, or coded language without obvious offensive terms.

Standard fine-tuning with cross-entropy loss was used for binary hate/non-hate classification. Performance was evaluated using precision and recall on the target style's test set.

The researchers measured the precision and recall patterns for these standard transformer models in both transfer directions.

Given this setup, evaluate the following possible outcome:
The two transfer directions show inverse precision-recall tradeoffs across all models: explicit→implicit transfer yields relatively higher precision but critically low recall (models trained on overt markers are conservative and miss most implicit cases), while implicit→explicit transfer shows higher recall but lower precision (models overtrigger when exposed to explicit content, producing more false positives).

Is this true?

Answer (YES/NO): NO